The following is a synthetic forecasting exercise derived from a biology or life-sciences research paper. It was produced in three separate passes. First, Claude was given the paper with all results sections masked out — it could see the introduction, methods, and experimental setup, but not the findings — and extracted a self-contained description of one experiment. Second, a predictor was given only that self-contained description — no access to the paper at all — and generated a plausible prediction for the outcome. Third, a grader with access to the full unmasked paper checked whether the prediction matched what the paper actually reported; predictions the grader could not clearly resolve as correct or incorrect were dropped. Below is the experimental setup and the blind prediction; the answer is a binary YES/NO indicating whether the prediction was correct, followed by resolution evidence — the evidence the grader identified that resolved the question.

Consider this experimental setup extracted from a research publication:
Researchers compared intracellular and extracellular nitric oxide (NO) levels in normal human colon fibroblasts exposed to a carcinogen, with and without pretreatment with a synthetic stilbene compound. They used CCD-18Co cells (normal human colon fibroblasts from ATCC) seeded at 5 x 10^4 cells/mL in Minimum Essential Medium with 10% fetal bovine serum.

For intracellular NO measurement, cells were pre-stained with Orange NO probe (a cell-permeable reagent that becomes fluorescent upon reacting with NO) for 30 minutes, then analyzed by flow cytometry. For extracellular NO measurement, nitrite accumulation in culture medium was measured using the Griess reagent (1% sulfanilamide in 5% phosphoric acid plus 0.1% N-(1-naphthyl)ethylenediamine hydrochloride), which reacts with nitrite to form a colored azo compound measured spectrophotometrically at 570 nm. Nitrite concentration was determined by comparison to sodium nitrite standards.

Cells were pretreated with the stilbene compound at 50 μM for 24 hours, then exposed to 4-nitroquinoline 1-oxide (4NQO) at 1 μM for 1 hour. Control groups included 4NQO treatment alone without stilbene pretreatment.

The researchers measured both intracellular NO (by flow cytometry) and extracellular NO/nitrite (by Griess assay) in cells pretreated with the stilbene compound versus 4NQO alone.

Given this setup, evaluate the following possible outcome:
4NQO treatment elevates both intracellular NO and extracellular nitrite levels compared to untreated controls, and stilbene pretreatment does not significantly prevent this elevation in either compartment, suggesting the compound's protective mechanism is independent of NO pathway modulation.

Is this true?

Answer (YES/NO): NO